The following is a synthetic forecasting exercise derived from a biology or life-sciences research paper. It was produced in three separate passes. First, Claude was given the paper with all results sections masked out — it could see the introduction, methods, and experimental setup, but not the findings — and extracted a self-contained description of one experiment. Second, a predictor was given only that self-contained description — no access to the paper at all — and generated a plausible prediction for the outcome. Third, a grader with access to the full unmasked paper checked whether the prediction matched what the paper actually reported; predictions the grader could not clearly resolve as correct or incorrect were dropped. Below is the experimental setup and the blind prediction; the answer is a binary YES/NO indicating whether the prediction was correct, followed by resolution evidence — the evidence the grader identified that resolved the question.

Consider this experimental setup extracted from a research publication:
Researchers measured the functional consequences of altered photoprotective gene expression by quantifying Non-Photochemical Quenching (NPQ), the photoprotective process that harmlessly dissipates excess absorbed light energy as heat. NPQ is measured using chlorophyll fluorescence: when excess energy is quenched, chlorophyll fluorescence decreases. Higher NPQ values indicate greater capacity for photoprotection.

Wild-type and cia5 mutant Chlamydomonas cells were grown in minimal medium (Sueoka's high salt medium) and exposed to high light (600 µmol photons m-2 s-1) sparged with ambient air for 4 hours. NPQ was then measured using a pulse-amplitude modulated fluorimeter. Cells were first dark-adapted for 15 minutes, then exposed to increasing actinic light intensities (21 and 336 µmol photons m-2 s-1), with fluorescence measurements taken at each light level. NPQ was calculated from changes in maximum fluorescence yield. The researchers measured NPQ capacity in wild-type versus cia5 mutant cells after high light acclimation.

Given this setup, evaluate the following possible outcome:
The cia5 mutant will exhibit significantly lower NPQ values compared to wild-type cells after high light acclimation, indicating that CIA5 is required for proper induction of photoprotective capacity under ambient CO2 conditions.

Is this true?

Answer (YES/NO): YES